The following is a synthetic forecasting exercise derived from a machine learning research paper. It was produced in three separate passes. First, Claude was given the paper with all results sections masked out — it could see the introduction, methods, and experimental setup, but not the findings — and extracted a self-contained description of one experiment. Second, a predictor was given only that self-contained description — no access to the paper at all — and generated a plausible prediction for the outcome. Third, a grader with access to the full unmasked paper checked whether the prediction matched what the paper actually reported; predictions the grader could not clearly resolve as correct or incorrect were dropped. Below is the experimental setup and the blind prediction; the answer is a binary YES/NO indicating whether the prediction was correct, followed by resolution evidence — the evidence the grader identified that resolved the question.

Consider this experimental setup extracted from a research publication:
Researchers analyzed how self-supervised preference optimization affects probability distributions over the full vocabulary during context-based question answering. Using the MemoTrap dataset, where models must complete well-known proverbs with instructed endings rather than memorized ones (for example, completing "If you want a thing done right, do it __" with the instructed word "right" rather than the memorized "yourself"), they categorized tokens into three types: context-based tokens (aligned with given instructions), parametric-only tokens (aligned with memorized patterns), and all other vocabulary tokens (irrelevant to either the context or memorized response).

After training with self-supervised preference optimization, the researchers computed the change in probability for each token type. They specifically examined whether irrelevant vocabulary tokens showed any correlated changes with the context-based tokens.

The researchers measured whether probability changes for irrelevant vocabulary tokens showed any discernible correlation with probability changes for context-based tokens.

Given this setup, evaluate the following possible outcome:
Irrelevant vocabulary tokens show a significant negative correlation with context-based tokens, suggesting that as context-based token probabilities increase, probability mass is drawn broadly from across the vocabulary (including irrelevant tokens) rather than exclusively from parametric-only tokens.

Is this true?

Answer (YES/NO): NO